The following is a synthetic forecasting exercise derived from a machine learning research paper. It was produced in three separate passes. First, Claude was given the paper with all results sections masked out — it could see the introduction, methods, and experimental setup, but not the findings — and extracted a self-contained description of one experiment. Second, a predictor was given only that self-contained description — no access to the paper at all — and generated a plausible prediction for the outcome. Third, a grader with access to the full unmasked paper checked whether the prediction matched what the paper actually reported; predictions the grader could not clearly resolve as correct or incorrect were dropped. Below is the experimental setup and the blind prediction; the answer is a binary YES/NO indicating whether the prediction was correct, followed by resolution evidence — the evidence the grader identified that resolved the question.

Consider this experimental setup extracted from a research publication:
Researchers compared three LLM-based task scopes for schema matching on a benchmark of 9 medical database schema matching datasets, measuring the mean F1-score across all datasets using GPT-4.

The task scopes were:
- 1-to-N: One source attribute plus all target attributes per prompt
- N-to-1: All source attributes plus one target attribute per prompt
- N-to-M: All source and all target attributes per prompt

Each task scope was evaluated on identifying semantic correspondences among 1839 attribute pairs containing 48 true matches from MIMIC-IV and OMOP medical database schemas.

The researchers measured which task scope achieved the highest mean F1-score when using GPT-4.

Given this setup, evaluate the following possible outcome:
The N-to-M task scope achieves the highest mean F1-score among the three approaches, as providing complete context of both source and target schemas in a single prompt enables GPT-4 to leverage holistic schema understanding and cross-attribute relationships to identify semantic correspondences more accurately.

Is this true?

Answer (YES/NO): NO